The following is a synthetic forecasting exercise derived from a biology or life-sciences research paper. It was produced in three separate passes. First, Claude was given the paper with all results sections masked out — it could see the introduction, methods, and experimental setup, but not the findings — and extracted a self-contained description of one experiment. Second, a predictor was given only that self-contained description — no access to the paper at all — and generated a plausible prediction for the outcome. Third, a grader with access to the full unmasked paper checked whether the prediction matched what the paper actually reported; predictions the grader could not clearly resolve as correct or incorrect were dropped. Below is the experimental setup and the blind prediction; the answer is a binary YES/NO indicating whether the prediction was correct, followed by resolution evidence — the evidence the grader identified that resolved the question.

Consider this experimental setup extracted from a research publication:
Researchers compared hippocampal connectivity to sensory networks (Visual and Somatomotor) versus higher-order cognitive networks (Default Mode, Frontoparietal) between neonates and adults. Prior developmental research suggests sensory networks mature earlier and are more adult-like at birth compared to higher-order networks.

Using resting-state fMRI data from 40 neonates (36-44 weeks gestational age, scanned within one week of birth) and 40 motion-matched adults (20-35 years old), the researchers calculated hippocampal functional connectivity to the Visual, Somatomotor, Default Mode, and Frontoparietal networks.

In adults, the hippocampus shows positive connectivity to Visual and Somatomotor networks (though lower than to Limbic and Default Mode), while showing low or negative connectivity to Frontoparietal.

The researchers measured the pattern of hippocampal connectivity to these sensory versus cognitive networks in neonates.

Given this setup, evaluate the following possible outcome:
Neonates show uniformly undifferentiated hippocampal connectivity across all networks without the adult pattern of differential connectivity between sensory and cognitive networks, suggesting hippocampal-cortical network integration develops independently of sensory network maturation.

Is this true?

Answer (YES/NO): NO